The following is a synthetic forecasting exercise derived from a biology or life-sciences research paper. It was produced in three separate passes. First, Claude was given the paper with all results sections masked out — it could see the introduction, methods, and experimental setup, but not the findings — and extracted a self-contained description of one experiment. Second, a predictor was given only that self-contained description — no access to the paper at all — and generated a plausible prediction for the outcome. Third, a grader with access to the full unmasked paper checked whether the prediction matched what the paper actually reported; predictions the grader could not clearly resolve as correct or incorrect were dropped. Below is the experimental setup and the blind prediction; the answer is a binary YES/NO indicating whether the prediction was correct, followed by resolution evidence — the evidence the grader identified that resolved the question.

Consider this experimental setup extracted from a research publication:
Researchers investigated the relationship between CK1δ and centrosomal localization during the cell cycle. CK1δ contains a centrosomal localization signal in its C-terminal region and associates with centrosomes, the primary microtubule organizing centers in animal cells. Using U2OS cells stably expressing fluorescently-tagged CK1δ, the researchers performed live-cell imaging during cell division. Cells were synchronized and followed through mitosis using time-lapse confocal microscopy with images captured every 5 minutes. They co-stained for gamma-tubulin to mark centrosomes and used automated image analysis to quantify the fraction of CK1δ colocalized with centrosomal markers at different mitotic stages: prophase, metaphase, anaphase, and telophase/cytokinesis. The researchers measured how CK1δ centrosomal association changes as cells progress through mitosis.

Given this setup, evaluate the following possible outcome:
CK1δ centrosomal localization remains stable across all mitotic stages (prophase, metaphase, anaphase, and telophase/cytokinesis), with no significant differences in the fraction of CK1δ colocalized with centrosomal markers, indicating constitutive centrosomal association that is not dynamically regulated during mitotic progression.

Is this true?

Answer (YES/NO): NO